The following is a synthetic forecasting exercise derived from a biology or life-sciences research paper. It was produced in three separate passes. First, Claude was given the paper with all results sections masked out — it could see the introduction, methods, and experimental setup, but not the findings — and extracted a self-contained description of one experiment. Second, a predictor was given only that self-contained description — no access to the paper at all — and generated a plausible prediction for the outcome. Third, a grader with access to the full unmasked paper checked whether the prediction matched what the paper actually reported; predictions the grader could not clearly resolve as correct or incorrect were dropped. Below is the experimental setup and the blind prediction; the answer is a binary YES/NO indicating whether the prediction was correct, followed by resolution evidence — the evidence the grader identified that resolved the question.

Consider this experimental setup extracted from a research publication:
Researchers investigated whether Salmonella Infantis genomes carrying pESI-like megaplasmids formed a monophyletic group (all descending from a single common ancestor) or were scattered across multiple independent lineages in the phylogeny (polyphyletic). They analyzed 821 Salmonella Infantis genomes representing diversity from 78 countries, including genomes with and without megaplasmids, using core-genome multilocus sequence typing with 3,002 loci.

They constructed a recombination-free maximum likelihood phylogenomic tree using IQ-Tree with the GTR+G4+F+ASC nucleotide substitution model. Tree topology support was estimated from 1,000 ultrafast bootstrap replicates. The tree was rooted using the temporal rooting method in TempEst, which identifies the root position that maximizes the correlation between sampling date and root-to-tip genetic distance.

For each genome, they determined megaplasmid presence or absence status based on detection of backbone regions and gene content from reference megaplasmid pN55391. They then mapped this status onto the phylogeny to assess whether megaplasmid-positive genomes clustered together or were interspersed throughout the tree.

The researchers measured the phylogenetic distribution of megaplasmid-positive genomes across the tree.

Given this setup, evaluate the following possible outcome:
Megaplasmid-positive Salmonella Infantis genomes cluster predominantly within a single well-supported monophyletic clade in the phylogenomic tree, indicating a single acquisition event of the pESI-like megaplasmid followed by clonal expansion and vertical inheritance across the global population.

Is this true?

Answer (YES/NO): YES